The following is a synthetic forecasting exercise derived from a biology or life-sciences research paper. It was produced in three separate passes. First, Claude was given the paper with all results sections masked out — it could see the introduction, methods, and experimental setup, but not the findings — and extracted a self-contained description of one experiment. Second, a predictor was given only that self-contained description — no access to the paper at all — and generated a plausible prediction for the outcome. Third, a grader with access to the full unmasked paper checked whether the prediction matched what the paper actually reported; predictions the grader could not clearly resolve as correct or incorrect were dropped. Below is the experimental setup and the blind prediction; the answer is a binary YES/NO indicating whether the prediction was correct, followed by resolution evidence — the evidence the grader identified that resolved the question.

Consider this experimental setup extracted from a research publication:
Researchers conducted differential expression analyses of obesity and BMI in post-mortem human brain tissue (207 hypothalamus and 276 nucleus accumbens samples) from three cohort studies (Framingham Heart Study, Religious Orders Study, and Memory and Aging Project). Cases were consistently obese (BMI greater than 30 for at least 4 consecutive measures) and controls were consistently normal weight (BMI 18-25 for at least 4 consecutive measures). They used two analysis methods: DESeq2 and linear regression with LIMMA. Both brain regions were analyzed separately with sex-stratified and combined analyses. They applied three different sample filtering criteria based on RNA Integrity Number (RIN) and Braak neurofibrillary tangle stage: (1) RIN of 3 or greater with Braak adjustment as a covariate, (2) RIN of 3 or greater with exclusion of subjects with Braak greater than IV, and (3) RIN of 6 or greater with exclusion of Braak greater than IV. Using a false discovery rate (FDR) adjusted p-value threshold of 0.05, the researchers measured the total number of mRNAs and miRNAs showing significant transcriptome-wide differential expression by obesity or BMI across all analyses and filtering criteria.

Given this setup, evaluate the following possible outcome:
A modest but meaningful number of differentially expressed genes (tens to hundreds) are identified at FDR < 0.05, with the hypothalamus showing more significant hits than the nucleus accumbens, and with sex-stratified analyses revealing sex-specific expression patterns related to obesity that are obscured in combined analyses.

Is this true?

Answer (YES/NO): NO